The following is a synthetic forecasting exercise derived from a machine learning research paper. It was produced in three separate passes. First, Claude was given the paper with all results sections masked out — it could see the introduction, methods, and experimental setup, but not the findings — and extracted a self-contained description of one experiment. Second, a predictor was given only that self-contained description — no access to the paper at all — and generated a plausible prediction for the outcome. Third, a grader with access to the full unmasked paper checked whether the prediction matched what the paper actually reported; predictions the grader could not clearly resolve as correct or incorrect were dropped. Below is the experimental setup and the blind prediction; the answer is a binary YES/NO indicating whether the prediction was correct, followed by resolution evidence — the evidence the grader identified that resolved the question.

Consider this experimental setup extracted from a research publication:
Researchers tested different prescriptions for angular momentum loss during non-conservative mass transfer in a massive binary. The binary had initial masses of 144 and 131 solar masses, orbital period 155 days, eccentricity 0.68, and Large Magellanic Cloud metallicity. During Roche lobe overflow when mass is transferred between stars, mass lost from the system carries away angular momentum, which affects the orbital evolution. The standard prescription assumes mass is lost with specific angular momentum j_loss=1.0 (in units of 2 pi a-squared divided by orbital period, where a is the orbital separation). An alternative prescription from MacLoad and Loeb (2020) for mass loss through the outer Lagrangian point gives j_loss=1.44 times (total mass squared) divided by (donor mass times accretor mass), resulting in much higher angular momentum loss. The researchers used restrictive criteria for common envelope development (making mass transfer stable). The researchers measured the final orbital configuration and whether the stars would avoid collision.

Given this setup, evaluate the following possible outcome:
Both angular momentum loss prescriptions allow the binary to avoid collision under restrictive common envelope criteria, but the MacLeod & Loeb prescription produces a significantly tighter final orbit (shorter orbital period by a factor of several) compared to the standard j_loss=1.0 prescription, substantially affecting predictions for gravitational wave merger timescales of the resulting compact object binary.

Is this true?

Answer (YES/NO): NO